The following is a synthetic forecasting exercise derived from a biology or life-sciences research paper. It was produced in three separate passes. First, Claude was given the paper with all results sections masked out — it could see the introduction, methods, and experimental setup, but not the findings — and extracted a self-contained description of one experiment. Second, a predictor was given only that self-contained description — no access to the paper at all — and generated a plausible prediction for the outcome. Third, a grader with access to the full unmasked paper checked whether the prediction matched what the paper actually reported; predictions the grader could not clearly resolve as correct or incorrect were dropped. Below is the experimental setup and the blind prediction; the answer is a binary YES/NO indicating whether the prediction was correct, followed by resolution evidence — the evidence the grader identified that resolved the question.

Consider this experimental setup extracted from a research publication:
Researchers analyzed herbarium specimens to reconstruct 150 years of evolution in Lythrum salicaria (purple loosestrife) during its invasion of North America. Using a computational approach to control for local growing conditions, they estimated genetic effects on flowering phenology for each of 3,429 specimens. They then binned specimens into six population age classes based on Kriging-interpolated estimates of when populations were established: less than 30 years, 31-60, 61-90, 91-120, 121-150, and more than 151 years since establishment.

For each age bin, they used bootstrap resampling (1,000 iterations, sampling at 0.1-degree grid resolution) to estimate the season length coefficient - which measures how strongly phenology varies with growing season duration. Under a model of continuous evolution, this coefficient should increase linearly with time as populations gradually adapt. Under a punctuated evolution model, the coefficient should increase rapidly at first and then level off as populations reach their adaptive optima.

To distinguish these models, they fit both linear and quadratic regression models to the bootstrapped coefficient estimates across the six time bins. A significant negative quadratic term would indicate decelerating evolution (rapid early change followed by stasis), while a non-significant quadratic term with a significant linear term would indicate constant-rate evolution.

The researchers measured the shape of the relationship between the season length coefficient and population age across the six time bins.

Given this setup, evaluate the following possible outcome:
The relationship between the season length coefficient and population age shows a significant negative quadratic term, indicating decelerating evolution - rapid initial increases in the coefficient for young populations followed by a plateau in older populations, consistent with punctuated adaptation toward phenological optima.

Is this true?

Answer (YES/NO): YES